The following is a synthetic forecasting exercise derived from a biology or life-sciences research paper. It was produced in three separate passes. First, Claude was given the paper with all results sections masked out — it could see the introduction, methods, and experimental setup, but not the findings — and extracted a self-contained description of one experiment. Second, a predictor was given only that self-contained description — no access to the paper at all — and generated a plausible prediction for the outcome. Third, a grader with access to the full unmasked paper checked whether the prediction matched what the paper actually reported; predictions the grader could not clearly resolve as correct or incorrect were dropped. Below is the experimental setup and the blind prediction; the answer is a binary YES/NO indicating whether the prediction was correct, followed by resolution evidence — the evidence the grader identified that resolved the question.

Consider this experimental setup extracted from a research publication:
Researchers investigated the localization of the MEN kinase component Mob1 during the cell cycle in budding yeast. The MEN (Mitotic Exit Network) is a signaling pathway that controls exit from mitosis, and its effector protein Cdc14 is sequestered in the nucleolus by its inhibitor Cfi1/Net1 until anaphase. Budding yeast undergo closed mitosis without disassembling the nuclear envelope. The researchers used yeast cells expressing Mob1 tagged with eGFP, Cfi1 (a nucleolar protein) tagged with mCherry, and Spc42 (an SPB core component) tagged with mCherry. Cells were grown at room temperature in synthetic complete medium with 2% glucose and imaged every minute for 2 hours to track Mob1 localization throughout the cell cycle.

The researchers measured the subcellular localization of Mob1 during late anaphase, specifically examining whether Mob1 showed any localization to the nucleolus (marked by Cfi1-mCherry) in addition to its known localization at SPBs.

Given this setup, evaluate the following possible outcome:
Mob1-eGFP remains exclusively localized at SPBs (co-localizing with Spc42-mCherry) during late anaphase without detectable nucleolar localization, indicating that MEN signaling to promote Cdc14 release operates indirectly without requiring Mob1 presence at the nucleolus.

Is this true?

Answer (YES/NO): NO